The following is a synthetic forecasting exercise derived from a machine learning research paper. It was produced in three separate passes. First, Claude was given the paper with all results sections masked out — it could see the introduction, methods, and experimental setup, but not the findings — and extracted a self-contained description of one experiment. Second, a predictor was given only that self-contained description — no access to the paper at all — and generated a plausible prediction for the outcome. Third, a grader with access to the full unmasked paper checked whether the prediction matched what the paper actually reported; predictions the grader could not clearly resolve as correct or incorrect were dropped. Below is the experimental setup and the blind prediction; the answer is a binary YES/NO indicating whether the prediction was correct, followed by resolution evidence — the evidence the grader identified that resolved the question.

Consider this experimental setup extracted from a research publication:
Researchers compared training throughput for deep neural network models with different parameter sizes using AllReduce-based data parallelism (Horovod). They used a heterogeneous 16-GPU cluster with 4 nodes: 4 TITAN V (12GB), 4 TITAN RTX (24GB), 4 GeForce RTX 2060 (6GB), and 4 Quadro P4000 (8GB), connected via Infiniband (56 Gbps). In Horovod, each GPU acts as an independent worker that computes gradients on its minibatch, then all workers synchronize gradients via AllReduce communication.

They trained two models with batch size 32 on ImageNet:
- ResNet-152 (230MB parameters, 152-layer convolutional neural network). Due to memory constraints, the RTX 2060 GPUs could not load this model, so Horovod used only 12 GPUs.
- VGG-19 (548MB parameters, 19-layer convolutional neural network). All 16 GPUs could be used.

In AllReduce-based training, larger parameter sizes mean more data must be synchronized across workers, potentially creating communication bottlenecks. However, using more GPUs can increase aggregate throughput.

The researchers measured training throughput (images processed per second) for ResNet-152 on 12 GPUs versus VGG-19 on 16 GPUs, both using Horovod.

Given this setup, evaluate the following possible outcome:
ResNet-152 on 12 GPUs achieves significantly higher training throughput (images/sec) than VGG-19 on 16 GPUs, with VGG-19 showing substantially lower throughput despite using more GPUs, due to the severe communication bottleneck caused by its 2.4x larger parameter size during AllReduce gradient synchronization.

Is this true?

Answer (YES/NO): YES